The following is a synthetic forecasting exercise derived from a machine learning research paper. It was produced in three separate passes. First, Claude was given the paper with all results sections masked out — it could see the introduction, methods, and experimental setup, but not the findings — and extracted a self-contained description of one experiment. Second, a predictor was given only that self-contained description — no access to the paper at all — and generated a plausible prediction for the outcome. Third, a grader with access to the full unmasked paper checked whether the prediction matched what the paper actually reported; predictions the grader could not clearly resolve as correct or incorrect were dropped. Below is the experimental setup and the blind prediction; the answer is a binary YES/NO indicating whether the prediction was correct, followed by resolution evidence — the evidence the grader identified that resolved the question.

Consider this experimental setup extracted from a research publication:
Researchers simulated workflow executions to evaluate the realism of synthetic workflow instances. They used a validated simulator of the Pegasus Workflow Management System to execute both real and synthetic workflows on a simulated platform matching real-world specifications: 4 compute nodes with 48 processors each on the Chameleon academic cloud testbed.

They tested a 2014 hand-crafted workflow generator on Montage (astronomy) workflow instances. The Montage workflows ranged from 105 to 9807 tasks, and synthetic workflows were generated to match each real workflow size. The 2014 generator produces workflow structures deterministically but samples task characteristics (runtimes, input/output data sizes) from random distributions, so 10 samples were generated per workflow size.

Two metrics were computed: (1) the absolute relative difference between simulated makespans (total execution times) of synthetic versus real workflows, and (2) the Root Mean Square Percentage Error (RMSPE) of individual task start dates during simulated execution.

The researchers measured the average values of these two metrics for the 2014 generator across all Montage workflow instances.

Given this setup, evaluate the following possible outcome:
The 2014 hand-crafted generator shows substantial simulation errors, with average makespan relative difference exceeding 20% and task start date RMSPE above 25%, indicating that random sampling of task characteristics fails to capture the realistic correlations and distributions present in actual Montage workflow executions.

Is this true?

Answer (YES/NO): YES